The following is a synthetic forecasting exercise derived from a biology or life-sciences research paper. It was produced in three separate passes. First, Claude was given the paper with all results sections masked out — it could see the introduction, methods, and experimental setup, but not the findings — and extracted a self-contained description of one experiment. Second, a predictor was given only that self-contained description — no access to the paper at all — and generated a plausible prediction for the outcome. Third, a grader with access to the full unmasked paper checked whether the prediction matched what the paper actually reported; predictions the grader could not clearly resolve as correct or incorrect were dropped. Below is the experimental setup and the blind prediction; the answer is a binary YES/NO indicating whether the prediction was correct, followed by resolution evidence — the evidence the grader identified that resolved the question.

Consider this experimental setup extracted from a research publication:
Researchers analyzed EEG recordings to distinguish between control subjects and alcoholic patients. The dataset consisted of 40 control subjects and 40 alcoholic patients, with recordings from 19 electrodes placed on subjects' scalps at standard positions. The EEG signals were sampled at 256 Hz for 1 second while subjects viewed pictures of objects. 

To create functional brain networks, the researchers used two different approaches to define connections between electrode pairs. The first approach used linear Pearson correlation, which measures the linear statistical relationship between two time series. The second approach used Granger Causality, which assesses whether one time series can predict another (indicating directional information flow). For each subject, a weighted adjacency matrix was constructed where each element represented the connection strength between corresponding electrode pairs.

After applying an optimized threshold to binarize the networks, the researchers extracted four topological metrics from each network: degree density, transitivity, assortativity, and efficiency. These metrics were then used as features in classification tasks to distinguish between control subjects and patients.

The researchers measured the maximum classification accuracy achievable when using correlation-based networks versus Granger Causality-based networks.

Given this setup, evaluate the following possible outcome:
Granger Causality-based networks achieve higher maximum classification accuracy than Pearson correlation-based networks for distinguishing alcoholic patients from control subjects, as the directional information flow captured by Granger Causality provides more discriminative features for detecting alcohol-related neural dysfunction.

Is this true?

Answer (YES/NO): NO